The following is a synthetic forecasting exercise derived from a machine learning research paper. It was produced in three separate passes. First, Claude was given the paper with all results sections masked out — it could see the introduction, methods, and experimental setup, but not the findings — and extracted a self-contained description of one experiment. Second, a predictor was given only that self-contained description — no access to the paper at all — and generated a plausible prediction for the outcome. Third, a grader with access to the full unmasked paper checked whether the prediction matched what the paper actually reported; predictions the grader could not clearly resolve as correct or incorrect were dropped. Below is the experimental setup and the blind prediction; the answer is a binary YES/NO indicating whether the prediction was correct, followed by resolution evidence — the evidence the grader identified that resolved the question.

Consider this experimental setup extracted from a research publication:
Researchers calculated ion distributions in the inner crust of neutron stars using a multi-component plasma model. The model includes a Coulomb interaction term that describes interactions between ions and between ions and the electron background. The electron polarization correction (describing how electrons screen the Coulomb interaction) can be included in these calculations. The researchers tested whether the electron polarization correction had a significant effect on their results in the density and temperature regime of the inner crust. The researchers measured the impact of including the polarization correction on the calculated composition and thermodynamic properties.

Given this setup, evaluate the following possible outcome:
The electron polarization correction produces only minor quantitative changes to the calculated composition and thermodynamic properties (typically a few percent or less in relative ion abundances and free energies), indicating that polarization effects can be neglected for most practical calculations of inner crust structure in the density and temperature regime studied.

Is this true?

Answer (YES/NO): YES